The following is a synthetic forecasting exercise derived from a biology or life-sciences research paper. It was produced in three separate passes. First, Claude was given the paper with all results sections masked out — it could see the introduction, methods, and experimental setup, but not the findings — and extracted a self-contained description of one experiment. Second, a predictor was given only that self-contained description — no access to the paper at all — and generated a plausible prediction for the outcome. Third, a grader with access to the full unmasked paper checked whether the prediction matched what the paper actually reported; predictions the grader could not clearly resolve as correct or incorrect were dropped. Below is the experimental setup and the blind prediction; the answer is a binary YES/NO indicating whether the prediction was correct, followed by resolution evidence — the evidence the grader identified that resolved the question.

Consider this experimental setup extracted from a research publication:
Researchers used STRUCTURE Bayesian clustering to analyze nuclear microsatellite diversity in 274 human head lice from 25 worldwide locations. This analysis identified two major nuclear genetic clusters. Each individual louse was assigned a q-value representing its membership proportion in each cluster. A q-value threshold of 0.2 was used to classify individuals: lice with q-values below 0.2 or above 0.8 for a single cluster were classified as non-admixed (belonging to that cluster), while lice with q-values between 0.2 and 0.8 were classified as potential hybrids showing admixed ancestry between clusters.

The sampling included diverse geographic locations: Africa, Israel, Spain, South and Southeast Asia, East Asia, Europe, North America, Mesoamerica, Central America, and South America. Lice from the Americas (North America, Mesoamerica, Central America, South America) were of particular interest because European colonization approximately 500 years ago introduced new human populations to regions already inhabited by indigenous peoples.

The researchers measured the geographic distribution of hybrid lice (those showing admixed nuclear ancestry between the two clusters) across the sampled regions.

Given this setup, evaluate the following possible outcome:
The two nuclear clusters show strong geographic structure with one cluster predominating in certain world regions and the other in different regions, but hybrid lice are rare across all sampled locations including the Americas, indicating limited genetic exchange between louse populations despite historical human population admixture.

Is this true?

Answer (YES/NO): NO